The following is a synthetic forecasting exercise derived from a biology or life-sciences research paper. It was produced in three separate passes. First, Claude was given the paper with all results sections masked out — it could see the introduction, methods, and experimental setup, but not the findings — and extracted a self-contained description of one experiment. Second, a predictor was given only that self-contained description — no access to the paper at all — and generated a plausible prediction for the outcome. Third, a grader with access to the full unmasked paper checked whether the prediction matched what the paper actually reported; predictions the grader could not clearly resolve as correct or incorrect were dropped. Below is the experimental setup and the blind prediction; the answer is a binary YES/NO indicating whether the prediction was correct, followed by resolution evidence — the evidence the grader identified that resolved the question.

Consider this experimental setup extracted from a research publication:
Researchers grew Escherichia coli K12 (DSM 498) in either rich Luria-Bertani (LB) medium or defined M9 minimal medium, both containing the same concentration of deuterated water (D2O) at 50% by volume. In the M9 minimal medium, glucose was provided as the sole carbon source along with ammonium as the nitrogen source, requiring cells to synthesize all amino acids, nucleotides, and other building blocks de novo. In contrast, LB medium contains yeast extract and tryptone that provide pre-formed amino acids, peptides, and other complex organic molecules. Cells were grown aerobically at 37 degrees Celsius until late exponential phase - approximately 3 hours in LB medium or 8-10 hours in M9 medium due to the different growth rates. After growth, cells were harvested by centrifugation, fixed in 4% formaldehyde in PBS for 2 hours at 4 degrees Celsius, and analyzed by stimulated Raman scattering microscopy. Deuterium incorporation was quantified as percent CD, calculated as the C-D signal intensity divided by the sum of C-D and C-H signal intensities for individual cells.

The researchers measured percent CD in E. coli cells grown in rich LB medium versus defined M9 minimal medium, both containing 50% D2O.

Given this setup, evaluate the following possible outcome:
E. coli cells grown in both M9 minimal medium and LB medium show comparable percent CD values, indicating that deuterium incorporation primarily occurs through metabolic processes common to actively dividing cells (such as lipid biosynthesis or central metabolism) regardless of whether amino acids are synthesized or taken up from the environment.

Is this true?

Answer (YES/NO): NO